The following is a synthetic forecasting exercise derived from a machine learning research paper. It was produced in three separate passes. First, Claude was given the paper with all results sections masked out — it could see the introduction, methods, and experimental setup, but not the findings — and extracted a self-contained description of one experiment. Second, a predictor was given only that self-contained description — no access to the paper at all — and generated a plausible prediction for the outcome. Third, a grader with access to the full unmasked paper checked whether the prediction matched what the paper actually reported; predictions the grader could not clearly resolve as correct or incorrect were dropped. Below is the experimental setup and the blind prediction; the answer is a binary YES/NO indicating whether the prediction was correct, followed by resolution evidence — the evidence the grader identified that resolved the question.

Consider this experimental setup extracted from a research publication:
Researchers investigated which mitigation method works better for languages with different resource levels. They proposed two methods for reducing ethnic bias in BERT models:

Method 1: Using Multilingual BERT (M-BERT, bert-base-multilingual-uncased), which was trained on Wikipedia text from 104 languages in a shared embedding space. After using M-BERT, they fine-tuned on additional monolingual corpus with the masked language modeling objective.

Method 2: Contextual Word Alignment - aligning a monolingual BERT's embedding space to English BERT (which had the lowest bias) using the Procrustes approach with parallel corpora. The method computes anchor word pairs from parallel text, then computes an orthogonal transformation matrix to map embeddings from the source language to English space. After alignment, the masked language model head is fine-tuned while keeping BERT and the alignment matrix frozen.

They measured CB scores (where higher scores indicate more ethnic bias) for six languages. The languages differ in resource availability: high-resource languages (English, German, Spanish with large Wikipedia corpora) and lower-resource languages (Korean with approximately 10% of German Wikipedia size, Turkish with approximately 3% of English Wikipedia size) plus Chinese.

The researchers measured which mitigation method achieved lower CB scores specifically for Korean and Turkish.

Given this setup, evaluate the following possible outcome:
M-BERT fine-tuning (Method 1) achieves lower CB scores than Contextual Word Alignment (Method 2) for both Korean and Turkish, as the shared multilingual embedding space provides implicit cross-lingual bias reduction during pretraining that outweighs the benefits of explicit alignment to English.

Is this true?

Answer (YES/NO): NO